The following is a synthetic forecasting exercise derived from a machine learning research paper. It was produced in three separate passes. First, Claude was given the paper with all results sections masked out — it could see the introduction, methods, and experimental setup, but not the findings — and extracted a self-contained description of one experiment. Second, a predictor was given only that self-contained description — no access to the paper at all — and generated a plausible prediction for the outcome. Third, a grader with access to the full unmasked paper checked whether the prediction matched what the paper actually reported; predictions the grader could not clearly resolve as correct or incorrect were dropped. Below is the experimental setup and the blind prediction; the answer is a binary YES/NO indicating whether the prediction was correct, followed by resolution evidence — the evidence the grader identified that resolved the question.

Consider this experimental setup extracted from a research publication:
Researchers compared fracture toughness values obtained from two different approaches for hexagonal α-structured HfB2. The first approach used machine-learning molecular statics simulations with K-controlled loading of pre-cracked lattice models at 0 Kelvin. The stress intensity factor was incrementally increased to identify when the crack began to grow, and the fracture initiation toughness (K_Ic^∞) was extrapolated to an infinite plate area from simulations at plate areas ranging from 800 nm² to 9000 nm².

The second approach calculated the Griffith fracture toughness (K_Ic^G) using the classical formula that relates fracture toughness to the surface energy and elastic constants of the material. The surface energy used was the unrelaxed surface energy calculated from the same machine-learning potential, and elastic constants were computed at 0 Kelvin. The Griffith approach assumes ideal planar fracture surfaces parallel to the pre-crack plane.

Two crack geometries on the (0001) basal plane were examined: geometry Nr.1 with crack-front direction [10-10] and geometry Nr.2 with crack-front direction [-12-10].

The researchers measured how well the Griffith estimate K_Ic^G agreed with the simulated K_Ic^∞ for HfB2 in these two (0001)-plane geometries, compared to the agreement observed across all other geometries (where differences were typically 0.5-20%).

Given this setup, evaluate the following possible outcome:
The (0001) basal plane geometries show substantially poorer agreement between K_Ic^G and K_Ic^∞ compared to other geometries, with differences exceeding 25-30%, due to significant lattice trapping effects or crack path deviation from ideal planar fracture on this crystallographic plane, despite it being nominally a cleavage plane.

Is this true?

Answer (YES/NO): YES